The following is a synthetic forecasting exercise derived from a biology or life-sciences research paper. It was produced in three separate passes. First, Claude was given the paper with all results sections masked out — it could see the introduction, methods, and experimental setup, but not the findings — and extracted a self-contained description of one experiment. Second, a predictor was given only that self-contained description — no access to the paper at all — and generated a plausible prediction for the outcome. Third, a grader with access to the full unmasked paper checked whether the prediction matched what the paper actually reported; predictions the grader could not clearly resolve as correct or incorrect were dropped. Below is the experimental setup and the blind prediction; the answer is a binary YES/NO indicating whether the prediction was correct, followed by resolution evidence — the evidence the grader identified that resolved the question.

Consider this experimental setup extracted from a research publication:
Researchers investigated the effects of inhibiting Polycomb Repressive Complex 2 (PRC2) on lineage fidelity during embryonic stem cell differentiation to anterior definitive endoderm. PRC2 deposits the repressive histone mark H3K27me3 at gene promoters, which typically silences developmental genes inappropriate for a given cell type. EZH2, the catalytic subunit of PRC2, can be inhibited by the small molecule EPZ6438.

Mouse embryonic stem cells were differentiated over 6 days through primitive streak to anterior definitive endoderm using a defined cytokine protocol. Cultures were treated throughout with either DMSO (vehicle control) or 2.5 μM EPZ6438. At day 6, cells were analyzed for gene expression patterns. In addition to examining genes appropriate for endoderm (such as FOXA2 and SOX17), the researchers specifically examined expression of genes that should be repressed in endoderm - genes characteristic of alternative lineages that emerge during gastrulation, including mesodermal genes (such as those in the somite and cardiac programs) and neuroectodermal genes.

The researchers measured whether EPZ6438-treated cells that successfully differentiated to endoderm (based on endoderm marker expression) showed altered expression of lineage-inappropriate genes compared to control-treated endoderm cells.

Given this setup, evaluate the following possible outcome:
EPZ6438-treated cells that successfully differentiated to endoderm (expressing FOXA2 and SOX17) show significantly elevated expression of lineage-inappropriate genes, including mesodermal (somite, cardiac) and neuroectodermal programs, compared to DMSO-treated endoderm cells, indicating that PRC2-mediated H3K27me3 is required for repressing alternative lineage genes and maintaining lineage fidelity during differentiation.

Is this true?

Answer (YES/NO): NO